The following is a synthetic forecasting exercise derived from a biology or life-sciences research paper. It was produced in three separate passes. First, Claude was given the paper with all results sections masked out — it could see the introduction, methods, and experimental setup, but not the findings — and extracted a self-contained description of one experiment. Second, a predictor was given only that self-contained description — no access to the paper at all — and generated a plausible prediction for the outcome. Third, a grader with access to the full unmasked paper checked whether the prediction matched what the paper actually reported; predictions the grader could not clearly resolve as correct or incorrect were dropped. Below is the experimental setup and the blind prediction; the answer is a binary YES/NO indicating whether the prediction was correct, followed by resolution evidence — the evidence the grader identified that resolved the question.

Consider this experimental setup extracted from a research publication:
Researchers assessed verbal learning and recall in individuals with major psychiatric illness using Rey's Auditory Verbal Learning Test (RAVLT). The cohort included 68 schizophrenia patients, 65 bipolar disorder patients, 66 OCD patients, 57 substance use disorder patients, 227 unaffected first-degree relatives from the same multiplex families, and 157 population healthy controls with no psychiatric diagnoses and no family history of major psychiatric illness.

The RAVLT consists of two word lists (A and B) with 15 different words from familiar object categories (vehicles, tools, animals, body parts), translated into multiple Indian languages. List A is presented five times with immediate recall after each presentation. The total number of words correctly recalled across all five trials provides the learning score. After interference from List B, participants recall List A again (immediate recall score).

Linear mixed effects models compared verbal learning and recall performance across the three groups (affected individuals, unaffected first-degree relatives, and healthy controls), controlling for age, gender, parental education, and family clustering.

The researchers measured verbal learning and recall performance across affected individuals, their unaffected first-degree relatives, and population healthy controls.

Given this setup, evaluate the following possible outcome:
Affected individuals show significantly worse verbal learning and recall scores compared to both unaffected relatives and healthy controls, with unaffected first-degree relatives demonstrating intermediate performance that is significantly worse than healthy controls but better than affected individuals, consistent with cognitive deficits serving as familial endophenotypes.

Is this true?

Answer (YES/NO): YES